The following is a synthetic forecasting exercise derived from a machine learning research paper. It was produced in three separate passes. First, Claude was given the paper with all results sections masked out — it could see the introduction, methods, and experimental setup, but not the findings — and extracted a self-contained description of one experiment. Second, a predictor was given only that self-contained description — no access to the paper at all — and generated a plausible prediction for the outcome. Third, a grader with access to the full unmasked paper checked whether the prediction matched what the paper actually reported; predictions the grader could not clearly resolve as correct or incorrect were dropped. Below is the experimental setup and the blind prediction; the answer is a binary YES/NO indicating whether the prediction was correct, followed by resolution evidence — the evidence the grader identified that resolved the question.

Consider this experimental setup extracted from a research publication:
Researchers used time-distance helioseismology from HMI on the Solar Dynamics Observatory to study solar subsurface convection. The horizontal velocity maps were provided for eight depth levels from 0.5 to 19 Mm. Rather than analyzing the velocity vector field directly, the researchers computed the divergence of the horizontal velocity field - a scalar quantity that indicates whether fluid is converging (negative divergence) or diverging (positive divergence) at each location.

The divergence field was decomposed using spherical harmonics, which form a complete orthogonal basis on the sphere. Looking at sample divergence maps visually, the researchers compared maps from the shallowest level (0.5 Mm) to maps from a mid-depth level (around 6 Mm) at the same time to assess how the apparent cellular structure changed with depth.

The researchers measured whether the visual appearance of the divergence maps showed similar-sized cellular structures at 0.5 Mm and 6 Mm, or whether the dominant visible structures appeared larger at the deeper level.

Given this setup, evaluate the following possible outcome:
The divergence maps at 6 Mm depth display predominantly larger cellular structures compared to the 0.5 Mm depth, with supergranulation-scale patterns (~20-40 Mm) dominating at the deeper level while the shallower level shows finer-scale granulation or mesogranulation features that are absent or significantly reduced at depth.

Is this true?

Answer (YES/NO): NO